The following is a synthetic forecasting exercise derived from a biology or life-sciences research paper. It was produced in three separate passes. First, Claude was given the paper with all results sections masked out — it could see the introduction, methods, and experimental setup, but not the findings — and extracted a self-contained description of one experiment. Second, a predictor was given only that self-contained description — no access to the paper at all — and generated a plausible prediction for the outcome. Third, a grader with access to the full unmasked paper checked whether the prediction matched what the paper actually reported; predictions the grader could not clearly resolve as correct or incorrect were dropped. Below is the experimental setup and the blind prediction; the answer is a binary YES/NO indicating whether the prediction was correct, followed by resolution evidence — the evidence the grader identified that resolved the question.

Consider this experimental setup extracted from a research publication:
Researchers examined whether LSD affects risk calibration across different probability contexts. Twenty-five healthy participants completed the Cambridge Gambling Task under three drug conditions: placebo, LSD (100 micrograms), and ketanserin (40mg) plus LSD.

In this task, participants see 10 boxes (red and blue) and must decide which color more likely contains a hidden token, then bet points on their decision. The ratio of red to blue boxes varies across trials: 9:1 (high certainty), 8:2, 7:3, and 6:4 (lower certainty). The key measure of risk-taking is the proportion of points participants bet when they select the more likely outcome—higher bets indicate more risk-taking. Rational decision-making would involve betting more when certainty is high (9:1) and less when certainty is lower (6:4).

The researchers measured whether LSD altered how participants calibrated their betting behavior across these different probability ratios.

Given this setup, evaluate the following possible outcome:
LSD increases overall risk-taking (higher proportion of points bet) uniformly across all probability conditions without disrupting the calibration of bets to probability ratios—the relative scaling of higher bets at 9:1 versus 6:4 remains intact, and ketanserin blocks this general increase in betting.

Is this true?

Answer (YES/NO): NO